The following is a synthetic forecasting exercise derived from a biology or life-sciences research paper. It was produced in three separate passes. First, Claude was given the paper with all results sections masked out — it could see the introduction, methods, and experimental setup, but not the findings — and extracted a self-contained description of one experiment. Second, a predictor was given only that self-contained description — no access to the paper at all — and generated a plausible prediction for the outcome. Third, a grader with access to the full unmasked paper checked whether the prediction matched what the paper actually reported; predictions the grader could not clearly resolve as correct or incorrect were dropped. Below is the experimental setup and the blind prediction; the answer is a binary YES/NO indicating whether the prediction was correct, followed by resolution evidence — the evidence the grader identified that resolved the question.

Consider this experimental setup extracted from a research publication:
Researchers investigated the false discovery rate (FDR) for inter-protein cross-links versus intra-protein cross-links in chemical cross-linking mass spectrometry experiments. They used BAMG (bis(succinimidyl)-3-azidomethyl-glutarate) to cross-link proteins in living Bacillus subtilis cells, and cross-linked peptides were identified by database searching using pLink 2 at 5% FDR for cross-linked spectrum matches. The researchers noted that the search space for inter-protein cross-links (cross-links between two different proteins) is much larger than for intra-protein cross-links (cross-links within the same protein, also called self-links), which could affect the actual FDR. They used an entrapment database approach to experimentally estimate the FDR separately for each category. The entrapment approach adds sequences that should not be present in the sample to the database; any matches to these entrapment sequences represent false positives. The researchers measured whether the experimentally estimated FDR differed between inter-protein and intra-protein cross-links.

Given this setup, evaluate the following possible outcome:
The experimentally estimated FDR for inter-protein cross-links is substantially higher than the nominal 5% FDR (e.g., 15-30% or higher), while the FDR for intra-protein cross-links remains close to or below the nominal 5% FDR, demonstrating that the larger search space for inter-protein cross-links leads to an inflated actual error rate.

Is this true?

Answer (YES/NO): YES